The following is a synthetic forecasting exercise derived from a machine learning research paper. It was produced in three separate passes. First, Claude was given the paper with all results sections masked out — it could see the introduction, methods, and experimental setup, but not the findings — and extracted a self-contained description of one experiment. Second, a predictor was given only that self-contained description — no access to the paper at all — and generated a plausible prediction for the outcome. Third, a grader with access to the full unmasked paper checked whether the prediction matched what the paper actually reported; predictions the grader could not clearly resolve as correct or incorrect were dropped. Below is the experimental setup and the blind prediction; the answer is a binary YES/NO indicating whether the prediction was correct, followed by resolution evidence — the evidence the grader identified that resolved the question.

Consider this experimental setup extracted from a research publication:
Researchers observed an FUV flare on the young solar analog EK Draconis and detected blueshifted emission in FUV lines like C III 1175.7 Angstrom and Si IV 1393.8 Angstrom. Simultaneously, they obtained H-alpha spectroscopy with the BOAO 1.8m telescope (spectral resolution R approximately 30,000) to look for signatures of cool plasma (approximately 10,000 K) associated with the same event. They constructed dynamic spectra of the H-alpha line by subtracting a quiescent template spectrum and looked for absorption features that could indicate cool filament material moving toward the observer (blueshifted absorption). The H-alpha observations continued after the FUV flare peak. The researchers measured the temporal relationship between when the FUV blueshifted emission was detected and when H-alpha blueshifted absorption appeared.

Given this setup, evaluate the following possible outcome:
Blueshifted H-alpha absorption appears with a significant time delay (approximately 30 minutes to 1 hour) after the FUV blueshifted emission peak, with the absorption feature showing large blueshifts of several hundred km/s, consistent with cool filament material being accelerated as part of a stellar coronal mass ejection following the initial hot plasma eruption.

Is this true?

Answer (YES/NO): NO